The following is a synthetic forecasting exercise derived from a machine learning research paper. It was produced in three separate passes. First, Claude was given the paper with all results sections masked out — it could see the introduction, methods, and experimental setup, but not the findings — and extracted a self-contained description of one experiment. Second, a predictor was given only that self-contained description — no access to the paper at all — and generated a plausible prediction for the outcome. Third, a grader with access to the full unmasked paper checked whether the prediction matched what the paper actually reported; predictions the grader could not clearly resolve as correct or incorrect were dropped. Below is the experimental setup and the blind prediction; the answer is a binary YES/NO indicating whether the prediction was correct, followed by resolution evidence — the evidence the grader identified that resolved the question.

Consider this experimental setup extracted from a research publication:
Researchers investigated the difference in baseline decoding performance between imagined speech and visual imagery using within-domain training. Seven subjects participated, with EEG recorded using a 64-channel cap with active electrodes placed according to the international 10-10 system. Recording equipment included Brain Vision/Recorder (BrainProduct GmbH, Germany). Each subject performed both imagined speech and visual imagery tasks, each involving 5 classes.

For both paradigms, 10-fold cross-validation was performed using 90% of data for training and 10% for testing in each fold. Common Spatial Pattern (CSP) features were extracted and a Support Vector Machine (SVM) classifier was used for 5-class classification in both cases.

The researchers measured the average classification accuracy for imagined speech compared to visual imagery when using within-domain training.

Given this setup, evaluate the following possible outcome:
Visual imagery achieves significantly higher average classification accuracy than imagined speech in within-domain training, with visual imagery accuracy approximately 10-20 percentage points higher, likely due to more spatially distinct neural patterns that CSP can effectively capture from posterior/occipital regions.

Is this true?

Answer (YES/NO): NO